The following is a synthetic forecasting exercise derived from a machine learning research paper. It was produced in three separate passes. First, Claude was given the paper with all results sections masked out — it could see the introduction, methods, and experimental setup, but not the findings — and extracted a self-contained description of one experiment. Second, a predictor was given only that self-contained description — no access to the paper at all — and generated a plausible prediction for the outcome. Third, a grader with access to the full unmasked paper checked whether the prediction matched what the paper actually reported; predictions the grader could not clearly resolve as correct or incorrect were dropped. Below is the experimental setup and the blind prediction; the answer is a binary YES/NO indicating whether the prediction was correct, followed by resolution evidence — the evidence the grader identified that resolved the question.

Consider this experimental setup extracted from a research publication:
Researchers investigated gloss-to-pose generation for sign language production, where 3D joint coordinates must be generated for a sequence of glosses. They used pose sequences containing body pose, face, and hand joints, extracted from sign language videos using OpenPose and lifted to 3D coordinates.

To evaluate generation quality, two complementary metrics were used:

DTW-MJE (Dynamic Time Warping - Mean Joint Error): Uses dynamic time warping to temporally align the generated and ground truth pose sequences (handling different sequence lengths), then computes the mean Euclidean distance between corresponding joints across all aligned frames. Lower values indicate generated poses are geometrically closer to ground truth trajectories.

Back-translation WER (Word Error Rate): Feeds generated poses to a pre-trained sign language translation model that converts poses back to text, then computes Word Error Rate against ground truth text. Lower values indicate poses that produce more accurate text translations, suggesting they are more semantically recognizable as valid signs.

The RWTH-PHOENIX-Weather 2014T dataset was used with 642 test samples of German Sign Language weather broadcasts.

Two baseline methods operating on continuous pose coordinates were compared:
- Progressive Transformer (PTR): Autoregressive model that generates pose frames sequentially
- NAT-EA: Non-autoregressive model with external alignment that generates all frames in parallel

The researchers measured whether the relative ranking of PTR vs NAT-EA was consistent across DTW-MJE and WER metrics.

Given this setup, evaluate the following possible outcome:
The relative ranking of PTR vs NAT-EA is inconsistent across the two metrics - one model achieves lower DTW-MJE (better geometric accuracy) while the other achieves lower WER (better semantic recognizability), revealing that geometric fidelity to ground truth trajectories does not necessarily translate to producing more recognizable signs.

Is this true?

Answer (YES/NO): NO